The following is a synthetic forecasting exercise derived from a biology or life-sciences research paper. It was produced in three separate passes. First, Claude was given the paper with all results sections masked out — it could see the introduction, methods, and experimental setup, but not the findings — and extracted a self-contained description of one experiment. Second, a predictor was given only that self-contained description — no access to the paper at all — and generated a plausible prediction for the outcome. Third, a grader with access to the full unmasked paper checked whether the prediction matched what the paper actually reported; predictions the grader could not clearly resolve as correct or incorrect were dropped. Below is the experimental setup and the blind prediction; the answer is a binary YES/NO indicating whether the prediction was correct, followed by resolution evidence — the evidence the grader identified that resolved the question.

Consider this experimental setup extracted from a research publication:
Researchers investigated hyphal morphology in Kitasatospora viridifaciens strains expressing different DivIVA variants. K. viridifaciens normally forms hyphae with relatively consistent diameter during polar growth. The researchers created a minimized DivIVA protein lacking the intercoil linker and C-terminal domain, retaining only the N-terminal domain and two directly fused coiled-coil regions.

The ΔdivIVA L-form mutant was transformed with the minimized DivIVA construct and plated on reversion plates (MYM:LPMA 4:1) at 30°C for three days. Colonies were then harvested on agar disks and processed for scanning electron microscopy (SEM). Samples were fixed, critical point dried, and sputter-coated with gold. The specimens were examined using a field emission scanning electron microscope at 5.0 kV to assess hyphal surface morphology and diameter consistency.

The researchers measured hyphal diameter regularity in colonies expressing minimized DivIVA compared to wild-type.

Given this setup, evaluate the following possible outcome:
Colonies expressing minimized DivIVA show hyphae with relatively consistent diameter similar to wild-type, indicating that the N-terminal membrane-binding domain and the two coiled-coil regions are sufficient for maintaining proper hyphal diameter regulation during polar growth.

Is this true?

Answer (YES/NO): NO